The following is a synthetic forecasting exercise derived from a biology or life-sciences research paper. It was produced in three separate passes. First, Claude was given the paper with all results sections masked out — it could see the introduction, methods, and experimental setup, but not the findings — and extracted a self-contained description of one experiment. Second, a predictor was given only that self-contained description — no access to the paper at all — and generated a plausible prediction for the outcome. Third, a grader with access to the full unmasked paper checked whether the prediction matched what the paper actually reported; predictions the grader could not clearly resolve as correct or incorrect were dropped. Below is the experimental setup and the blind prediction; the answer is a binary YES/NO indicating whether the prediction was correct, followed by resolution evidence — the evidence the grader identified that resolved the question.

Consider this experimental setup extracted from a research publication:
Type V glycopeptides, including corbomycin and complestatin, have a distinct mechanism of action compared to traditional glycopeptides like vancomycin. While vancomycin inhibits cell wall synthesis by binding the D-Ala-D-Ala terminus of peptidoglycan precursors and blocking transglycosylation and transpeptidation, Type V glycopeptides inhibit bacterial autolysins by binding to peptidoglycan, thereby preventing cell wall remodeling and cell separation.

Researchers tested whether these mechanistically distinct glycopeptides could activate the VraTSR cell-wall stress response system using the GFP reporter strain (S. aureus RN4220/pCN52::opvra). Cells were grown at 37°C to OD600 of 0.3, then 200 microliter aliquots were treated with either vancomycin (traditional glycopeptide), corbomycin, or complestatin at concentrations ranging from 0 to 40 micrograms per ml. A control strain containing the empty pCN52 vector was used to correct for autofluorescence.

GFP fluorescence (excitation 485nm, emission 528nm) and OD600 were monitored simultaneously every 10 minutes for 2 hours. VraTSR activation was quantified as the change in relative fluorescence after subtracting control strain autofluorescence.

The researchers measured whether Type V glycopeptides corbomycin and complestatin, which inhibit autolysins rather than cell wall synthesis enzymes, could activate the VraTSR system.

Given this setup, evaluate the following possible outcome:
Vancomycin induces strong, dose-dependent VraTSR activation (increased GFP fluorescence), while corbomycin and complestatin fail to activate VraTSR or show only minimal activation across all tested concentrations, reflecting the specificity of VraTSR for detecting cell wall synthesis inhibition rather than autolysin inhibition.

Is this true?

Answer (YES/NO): NO